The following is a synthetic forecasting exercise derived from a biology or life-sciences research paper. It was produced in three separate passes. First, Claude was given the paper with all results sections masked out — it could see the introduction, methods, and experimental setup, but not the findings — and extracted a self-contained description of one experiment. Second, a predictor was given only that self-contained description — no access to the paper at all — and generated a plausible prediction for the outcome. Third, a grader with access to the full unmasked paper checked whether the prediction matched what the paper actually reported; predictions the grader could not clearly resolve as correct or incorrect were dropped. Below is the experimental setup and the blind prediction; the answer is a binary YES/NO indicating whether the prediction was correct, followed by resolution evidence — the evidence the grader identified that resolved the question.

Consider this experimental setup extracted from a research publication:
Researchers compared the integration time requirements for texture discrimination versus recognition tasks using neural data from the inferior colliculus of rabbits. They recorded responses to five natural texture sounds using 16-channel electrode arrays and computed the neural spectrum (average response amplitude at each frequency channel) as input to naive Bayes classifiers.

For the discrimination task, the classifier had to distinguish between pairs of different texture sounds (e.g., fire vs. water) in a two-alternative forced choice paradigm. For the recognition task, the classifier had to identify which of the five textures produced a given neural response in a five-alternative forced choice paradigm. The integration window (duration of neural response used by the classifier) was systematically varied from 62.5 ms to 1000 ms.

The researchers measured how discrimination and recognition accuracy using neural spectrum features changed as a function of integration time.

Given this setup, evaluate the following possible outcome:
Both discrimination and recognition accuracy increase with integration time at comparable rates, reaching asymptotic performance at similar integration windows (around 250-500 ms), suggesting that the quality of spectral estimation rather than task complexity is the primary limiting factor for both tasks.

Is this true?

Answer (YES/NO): NO